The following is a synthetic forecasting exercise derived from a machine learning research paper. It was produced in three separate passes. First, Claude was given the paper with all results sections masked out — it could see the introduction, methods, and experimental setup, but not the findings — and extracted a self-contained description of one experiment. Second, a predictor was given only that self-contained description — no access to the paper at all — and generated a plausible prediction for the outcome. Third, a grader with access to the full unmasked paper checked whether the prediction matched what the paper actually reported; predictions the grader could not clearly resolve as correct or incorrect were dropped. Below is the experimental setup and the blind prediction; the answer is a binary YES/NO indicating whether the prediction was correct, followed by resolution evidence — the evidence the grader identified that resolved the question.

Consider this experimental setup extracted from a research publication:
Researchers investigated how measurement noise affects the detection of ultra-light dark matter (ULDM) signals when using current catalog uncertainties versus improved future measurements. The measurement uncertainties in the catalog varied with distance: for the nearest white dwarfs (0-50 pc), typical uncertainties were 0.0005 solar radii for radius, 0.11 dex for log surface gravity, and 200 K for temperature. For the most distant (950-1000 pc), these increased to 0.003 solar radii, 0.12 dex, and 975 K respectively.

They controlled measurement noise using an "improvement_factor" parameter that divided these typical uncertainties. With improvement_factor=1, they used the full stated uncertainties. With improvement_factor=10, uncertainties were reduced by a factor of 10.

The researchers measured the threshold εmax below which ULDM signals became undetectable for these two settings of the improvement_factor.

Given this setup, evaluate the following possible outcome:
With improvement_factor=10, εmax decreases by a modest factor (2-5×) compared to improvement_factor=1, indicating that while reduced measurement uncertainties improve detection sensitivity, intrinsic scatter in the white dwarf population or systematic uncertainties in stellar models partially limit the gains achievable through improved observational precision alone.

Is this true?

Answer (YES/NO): NO